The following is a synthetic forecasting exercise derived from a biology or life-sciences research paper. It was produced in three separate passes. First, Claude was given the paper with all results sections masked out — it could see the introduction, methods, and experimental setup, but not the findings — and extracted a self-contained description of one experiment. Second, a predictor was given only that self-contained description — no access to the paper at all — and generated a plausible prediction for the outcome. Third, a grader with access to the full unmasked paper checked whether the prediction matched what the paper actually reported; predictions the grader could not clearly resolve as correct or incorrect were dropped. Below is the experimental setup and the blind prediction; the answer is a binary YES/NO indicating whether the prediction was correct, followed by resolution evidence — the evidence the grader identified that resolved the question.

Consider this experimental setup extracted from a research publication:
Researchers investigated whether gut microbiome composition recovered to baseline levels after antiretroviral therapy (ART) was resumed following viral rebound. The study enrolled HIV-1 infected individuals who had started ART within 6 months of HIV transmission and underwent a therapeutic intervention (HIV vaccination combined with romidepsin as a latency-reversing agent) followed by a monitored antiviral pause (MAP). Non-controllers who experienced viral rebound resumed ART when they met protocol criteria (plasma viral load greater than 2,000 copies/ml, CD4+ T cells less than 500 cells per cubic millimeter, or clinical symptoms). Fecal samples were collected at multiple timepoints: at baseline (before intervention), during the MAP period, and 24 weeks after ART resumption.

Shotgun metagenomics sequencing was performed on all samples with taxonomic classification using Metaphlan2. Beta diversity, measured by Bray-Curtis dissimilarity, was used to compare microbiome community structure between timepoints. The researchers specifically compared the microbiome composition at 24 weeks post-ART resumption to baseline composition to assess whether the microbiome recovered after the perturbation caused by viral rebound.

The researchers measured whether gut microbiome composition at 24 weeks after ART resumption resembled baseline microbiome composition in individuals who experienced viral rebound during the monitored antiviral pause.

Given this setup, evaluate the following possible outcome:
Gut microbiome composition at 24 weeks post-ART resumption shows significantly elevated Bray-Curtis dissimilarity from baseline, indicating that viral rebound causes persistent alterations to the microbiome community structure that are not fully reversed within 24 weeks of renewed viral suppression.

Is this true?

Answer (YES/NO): NO